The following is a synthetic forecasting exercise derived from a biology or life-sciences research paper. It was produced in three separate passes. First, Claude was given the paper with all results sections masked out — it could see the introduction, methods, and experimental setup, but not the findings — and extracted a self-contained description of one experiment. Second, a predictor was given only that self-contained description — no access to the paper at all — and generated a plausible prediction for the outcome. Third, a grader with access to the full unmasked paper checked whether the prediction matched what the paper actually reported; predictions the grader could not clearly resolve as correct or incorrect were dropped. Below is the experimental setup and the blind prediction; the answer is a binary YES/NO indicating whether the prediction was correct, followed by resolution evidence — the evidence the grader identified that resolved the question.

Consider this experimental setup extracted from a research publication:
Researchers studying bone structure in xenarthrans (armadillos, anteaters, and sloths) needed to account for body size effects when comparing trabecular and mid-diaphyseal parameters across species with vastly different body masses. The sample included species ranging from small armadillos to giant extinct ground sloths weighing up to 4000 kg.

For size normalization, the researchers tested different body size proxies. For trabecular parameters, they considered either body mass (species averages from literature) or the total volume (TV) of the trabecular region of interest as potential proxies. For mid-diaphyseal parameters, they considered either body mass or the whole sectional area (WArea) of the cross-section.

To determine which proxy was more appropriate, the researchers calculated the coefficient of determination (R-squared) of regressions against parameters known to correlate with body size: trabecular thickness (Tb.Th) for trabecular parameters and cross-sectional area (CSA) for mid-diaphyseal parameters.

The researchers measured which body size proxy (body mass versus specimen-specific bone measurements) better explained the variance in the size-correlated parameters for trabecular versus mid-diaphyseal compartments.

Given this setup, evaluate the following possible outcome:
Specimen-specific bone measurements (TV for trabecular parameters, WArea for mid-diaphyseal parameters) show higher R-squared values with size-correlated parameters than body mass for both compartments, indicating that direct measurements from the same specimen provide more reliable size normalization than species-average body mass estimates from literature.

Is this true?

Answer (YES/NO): NO